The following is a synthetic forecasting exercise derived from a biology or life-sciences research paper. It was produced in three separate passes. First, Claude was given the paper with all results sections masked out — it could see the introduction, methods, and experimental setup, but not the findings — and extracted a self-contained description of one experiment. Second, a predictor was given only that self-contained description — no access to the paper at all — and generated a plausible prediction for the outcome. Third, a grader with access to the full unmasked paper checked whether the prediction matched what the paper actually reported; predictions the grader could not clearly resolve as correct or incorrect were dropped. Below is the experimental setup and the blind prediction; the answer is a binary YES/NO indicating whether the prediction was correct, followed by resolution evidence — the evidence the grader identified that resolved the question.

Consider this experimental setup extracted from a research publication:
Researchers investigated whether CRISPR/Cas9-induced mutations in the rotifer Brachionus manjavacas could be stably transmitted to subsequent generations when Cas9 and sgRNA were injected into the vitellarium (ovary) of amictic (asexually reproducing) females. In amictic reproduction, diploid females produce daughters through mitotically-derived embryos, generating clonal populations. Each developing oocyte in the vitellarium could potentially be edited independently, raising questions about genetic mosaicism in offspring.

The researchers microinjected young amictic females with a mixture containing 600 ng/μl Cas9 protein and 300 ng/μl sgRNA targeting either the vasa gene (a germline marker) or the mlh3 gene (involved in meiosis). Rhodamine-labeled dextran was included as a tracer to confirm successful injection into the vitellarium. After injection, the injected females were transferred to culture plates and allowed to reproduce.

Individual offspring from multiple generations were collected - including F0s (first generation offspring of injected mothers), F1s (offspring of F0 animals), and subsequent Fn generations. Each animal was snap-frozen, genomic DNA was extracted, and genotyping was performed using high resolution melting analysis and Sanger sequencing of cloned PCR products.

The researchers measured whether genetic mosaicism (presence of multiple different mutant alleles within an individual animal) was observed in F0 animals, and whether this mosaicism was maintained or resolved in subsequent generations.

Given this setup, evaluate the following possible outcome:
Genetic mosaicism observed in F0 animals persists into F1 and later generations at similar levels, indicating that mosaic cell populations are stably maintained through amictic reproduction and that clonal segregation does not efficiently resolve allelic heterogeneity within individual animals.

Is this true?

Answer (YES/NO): NO